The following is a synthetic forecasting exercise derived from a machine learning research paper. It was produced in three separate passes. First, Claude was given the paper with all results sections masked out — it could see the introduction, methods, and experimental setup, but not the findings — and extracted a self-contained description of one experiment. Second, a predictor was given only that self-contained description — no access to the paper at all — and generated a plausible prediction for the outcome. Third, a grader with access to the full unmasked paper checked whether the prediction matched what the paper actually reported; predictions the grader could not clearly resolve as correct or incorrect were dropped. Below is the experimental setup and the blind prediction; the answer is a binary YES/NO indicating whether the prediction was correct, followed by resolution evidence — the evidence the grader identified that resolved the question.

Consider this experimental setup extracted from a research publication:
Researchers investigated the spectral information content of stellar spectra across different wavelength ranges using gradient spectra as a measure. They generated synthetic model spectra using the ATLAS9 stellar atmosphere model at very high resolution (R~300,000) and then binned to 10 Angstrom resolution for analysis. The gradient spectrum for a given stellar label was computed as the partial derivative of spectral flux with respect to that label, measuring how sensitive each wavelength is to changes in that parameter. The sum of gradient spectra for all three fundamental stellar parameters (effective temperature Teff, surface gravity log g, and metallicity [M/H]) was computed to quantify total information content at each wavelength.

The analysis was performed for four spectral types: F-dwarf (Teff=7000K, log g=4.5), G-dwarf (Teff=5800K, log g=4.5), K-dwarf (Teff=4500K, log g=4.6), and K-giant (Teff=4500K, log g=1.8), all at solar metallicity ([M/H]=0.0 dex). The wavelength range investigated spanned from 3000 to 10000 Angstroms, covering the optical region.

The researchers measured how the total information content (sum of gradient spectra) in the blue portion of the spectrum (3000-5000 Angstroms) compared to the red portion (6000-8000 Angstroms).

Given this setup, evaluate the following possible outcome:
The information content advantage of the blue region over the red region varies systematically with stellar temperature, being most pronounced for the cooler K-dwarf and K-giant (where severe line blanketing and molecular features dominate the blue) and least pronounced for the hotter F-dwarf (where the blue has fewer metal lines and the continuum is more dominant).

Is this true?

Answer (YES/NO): NO